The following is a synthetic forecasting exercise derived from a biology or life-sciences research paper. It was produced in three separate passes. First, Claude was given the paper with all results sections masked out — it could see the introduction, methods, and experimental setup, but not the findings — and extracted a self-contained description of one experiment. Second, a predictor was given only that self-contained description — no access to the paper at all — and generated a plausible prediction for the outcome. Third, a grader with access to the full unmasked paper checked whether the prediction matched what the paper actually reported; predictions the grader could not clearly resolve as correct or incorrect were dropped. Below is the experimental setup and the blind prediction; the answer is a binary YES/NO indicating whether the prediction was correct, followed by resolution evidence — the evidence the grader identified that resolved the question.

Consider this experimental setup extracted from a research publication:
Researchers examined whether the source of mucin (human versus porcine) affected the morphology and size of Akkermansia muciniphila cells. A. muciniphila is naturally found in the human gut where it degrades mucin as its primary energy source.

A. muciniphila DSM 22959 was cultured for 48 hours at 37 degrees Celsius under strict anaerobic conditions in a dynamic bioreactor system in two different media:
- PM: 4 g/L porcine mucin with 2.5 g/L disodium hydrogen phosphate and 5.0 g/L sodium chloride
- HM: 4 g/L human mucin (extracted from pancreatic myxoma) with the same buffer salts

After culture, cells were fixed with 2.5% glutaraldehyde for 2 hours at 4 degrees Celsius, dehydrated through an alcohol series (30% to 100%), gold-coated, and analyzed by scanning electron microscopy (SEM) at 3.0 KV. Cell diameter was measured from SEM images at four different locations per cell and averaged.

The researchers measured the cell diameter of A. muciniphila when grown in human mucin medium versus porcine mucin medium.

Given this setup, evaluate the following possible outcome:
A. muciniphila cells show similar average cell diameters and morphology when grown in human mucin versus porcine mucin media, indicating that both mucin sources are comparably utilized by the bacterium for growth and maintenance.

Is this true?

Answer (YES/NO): YES